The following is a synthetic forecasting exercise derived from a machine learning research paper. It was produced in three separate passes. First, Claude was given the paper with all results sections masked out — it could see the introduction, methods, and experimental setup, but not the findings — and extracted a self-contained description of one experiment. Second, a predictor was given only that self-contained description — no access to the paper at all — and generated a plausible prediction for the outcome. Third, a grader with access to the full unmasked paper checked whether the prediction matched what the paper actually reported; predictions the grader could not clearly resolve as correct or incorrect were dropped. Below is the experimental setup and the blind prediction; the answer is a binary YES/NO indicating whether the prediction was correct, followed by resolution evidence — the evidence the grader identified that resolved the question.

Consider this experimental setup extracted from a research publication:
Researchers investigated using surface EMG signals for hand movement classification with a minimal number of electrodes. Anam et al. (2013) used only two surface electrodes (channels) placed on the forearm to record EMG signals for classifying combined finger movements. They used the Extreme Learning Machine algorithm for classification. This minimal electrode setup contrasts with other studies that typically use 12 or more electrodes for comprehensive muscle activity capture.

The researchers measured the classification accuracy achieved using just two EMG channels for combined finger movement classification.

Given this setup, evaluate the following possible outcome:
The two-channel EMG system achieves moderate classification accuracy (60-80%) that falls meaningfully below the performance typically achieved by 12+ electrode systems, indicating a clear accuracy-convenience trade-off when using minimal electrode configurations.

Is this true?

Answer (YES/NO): NO